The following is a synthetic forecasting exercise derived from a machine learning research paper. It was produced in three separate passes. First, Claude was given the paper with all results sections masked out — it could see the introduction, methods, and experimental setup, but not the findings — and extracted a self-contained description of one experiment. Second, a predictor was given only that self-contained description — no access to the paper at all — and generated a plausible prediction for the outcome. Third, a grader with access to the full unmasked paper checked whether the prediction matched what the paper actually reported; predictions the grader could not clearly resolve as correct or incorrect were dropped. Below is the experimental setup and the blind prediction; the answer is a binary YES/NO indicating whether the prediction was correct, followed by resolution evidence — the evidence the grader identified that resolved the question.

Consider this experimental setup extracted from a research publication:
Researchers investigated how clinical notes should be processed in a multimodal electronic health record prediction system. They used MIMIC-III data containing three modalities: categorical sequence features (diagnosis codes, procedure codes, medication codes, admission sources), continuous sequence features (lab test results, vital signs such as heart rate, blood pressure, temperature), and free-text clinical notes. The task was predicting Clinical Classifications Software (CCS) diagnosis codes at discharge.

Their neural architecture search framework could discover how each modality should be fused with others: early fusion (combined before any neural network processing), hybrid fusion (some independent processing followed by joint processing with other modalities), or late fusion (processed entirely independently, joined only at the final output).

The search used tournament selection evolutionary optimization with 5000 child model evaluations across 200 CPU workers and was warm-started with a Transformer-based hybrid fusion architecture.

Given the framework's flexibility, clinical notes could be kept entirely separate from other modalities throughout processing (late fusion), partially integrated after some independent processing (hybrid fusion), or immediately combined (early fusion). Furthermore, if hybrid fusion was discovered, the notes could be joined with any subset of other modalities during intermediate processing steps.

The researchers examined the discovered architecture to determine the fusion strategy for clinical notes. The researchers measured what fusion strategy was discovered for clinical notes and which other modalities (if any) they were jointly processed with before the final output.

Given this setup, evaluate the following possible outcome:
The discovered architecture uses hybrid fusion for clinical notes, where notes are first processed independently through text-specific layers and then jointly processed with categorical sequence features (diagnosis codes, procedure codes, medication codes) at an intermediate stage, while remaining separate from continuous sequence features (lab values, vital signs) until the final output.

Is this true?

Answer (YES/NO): YES